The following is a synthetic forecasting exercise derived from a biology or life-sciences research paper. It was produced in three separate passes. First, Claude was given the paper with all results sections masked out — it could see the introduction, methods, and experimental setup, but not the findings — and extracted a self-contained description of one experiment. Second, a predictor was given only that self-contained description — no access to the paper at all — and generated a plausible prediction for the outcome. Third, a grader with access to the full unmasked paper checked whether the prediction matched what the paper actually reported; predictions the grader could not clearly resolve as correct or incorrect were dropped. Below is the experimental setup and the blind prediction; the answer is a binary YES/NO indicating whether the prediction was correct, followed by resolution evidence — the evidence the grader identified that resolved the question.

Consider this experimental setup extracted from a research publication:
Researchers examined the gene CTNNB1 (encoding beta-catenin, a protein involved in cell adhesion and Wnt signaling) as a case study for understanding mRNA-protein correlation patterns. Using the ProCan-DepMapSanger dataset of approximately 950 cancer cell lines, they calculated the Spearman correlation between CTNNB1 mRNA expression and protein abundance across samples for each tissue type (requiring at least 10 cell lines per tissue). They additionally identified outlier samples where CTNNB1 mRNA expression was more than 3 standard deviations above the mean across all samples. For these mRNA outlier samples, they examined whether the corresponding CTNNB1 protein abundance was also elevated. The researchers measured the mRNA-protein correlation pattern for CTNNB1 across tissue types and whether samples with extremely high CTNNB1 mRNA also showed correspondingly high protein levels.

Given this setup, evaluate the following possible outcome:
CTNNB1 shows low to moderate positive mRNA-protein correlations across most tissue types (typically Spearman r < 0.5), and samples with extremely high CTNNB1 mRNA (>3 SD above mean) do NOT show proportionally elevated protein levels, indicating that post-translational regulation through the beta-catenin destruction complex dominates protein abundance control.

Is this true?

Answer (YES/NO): YES